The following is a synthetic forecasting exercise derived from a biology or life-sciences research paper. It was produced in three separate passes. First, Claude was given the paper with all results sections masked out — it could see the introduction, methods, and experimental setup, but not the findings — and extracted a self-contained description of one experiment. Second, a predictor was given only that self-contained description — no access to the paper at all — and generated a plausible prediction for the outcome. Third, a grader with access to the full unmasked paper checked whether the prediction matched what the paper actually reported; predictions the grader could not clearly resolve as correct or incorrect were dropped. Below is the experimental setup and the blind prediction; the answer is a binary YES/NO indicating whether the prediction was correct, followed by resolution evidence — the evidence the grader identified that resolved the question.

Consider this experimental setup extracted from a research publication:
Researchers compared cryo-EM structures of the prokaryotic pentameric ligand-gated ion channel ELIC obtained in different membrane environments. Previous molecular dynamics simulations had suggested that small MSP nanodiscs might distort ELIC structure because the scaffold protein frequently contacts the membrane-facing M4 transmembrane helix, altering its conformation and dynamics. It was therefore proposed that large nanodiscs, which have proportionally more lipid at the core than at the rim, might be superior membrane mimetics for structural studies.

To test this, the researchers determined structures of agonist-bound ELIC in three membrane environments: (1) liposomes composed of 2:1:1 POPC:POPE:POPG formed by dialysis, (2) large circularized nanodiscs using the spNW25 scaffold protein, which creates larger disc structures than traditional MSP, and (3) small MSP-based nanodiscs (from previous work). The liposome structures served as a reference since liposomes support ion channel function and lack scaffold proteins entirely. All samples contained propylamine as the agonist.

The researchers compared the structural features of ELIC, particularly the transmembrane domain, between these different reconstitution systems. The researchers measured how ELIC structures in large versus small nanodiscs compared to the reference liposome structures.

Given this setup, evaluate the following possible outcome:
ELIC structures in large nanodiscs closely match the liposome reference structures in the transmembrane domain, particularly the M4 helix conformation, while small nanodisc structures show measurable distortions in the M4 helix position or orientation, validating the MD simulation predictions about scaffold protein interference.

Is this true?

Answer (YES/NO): NO